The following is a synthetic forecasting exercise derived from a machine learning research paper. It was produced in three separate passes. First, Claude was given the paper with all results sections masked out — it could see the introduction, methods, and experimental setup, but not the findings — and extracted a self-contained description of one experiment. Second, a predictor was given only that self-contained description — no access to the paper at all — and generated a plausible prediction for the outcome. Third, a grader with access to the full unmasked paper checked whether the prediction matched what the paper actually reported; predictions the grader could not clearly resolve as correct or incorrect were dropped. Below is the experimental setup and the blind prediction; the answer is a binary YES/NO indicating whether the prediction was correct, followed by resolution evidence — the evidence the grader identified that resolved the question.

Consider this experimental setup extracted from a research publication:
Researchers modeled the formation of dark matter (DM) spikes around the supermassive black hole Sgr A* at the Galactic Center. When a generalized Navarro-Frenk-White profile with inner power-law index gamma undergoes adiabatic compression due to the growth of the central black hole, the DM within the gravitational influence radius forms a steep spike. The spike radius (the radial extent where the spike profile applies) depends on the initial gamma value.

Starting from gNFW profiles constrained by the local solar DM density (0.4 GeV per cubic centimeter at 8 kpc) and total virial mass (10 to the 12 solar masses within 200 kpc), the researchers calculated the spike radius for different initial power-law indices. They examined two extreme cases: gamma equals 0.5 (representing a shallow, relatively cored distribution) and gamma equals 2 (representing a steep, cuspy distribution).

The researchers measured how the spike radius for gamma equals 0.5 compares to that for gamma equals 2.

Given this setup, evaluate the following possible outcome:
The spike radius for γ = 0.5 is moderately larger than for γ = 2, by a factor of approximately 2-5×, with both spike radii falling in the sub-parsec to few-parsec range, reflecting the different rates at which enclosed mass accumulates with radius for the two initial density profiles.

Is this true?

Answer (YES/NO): NO